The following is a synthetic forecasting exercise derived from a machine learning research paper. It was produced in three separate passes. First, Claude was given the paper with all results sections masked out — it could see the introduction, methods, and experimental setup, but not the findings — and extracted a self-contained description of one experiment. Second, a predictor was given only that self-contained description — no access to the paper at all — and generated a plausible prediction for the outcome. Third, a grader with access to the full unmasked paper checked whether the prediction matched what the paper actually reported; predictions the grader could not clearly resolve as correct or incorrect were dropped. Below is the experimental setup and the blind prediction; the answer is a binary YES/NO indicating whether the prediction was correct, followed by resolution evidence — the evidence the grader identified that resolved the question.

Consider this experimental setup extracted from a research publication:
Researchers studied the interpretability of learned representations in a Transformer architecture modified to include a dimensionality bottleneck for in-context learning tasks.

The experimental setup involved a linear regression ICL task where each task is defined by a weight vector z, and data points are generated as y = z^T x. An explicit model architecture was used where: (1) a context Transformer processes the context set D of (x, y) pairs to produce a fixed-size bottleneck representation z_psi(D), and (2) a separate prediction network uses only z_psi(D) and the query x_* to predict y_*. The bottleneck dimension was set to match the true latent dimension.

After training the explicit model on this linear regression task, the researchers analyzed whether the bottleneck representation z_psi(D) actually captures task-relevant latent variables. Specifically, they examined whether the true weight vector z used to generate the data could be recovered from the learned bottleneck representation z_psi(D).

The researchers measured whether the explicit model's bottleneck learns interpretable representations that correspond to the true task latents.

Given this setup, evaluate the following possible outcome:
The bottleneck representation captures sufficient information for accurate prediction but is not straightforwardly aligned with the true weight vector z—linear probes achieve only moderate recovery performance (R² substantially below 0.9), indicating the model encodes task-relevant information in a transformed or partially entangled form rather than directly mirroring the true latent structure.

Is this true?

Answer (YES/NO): NO